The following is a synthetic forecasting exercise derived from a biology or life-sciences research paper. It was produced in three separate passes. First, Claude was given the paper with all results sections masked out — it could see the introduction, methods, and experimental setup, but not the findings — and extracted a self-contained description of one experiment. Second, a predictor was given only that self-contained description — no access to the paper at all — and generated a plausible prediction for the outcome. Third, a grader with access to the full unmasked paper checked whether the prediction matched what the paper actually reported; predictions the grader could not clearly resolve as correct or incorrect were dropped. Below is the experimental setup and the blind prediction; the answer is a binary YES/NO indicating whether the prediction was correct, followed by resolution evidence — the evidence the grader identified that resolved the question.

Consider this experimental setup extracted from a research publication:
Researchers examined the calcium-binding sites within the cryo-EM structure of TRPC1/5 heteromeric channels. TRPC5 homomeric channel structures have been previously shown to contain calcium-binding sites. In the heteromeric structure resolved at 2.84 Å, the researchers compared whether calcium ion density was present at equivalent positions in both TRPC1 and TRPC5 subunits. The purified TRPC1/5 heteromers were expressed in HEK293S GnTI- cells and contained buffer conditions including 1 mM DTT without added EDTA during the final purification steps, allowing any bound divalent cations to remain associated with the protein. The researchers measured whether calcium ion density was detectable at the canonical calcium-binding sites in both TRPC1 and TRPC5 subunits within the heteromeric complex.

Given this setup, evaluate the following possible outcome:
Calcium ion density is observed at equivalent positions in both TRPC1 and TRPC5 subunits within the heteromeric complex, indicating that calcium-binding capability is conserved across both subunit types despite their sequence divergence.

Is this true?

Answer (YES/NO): NO